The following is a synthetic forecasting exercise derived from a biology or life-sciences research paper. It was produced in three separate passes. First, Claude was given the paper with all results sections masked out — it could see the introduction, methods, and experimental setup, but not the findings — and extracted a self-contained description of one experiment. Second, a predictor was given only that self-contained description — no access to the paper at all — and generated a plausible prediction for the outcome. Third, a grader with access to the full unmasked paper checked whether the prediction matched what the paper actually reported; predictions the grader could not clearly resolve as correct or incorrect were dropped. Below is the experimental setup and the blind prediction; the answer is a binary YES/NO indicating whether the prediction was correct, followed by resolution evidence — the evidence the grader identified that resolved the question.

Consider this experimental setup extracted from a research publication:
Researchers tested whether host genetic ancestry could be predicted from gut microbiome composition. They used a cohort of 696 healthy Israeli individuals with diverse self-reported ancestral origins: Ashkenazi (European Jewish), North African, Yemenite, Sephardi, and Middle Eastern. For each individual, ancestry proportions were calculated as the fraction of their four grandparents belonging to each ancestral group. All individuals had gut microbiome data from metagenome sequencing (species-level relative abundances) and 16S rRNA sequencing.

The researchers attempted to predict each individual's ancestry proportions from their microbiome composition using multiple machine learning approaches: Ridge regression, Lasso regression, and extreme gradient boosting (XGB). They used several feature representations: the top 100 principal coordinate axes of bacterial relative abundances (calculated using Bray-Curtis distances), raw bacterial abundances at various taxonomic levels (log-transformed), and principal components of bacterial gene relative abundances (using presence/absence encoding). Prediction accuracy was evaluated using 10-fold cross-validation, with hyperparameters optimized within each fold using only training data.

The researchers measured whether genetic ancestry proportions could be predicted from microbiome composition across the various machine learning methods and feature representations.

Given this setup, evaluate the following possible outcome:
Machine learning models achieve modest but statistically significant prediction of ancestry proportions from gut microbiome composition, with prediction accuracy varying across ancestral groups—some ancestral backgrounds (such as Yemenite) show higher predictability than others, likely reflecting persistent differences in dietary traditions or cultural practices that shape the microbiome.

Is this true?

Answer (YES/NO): NO